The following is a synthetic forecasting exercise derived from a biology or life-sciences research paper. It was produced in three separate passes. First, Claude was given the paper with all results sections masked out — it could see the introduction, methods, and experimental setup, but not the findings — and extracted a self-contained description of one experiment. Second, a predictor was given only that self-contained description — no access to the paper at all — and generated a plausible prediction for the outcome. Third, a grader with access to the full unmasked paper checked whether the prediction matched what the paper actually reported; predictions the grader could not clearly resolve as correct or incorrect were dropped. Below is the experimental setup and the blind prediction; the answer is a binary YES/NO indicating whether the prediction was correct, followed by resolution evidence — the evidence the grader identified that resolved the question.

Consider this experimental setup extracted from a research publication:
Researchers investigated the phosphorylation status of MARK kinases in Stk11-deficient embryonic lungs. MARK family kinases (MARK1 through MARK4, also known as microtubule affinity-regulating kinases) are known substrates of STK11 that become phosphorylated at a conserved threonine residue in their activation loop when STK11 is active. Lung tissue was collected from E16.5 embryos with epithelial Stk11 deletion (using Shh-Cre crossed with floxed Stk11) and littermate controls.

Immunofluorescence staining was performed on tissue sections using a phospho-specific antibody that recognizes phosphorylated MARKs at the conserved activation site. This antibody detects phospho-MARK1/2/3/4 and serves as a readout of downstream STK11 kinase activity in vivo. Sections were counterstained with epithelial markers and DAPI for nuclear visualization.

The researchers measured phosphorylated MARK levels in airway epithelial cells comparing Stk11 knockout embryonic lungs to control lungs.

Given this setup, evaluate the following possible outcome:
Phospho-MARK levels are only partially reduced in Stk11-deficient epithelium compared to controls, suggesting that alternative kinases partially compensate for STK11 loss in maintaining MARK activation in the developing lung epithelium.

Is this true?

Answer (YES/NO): NO